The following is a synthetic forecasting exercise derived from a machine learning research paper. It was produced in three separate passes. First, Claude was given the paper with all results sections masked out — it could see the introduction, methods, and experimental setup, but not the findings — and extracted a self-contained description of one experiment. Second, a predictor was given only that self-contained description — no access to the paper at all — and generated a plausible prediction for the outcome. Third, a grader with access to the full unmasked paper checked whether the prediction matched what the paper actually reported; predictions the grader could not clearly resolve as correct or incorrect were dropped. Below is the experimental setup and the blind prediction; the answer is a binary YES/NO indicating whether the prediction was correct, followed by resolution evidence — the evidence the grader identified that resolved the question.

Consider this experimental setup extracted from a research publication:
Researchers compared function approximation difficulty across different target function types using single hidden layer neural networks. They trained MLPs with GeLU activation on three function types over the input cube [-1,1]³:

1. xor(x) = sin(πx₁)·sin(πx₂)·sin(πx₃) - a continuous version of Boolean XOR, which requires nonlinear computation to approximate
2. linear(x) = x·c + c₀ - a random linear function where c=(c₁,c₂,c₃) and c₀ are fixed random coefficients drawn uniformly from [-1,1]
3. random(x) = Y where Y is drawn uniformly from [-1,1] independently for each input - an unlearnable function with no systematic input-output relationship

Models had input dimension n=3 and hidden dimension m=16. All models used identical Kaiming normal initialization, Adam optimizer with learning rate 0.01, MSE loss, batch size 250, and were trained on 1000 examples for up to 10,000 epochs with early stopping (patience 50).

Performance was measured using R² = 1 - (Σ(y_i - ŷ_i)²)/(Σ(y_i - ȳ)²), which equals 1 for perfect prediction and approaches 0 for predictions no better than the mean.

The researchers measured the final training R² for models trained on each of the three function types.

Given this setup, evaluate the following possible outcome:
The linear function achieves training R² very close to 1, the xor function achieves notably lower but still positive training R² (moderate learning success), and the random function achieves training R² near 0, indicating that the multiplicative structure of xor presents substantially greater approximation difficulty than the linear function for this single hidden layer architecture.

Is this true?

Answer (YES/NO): NO